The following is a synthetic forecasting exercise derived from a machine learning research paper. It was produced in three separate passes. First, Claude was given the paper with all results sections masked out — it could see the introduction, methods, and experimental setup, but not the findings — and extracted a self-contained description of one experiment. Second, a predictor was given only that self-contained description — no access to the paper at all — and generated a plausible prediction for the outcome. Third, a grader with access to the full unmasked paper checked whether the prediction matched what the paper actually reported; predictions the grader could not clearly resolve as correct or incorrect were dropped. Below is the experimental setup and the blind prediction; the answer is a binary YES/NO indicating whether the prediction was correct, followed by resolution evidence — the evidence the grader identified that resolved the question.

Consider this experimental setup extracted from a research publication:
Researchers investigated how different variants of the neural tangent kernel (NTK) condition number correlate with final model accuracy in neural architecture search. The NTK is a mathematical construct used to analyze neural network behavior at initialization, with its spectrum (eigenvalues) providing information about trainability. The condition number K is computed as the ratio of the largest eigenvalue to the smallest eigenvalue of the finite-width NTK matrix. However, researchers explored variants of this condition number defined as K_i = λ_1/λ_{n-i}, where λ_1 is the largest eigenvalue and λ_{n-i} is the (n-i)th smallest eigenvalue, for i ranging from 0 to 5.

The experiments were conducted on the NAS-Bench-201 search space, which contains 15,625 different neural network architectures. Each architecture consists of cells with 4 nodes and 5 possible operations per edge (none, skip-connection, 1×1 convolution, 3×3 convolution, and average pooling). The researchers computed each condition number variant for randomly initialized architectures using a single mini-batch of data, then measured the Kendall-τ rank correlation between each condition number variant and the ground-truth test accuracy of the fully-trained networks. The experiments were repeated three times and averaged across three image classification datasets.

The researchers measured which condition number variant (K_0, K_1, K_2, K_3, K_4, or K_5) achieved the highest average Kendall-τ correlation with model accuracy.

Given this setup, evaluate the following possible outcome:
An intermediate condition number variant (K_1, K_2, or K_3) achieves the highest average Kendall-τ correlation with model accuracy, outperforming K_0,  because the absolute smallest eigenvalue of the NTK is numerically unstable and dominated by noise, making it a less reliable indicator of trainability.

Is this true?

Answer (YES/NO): YES